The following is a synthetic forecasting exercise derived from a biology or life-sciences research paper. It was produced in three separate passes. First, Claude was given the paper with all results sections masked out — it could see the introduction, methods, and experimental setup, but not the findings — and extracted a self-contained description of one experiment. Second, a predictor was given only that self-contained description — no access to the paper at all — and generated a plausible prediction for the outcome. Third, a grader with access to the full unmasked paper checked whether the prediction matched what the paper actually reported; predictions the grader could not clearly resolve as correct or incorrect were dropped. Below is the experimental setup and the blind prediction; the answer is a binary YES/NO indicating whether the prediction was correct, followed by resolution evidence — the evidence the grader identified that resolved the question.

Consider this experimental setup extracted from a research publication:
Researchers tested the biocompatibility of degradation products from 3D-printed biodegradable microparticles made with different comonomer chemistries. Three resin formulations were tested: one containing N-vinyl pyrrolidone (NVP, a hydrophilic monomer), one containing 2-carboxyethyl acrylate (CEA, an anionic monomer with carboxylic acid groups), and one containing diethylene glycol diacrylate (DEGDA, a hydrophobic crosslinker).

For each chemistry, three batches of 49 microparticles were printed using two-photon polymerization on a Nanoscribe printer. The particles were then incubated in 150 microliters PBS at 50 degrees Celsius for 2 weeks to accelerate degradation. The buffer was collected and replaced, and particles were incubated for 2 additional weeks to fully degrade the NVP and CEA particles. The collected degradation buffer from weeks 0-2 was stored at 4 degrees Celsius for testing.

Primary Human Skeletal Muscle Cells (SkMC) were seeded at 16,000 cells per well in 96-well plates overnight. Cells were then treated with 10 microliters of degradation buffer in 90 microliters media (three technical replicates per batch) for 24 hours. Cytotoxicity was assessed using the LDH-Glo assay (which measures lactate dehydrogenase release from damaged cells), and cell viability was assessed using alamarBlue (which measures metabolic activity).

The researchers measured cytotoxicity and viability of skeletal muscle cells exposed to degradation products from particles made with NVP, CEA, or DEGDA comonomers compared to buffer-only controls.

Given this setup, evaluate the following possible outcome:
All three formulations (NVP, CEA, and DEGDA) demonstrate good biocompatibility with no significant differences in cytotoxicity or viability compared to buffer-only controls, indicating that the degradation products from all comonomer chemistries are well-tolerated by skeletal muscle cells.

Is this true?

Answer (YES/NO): YES